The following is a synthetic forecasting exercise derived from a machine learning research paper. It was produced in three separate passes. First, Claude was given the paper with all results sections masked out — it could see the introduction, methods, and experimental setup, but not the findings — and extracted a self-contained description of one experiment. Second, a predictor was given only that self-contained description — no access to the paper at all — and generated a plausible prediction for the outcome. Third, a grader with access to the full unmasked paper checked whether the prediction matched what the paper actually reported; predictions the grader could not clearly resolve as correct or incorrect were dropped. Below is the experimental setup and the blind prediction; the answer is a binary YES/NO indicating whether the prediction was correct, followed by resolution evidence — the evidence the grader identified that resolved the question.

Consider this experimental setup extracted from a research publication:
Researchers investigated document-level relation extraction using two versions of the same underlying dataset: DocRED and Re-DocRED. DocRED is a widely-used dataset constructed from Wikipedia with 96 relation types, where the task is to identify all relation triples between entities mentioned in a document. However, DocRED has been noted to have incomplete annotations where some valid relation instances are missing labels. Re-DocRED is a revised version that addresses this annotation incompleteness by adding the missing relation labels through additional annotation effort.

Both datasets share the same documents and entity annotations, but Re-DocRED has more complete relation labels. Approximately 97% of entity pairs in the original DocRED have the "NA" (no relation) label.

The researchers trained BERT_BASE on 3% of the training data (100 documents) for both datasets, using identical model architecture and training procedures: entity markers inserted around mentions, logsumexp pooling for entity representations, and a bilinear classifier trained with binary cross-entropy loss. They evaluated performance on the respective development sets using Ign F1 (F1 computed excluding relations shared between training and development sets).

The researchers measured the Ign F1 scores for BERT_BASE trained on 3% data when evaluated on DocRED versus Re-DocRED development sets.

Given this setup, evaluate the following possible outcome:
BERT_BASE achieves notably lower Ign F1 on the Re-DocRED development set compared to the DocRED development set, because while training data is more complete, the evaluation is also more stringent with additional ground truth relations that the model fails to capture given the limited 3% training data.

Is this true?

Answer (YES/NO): NO